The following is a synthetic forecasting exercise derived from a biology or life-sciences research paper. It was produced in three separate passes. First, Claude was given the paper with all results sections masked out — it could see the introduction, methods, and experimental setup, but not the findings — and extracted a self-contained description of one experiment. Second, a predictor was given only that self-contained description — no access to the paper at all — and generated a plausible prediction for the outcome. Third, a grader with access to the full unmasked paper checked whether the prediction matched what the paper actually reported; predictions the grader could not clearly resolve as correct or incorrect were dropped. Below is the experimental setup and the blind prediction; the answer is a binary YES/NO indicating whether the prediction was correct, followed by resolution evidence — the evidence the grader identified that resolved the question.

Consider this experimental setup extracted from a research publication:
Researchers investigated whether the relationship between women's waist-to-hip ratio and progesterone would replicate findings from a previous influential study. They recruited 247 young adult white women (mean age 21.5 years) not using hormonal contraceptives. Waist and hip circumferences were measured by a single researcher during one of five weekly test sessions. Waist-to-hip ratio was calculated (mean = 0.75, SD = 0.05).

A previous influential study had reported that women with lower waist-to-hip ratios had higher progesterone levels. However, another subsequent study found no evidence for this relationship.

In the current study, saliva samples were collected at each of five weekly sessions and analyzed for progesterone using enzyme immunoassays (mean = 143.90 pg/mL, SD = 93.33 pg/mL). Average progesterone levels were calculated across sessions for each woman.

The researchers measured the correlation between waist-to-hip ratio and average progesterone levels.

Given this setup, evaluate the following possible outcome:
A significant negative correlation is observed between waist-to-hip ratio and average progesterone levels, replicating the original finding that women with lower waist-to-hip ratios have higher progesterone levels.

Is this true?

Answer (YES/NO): NO